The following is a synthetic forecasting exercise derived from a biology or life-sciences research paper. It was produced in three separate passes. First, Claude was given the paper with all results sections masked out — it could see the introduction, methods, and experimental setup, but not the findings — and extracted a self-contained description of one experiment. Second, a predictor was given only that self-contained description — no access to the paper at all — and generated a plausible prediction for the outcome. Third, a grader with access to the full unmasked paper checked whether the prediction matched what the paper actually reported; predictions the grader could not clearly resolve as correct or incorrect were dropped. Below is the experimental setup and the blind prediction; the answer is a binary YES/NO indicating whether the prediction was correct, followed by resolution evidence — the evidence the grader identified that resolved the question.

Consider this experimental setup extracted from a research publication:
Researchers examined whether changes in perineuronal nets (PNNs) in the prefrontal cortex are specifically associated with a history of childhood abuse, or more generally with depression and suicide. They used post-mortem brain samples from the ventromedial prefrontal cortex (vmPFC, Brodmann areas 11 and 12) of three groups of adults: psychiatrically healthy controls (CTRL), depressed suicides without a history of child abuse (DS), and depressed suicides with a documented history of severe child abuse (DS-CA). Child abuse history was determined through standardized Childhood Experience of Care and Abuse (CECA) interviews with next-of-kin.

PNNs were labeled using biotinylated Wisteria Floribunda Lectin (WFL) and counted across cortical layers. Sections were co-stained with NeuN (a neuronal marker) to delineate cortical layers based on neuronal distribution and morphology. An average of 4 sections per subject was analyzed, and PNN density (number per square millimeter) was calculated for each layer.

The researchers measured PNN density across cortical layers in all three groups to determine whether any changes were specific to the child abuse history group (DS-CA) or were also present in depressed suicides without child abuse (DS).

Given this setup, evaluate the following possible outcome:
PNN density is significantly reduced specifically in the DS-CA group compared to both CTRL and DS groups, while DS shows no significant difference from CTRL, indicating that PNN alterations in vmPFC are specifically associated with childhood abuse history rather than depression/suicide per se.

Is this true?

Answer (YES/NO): NO